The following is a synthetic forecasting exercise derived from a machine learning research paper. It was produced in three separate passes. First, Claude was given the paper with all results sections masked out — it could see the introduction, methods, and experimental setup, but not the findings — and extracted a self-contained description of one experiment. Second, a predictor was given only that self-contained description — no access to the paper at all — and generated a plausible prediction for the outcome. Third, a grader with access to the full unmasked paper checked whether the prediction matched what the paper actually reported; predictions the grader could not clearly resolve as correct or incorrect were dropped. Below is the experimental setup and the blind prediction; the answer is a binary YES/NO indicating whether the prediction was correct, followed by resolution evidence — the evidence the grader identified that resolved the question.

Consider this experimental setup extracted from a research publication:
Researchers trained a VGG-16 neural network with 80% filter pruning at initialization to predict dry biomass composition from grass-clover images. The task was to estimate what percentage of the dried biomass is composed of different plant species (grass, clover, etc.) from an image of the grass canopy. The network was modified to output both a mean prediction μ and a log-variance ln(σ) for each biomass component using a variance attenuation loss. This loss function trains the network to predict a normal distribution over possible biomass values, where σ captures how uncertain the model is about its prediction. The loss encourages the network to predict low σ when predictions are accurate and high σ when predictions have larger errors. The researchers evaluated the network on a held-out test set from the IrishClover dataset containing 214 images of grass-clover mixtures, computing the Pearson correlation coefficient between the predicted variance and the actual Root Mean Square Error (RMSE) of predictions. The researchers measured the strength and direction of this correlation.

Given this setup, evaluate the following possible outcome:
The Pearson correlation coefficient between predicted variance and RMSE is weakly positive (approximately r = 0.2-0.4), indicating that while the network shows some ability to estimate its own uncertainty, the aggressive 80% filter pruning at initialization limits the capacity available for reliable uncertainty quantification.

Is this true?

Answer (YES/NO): NO